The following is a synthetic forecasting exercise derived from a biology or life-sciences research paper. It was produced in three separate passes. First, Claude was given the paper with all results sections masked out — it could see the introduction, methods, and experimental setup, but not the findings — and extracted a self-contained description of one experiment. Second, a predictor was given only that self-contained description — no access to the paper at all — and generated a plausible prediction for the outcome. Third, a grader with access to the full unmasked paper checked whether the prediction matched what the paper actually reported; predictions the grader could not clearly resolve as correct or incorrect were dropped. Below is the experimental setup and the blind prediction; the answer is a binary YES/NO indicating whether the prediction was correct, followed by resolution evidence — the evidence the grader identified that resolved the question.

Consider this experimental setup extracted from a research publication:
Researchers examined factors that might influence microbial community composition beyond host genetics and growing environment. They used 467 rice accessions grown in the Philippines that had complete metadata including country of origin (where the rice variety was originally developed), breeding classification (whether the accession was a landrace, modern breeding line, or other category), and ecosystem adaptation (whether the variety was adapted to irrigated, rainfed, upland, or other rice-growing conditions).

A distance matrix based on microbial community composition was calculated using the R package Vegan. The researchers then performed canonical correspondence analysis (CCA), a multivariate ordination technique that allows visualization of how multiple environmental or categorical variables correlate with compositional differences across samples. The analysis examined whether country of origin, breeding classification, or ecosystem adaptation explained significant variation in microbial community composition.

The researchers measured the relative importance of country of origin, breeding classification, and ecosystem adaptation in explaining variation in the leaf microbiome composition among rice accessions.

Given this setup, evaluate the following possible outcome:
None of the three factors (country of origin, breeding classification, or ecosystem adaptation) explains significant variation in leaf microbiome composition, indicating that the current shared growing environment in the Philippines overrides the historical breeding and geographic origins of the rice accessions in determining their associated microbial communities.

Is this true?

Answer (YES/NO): NO